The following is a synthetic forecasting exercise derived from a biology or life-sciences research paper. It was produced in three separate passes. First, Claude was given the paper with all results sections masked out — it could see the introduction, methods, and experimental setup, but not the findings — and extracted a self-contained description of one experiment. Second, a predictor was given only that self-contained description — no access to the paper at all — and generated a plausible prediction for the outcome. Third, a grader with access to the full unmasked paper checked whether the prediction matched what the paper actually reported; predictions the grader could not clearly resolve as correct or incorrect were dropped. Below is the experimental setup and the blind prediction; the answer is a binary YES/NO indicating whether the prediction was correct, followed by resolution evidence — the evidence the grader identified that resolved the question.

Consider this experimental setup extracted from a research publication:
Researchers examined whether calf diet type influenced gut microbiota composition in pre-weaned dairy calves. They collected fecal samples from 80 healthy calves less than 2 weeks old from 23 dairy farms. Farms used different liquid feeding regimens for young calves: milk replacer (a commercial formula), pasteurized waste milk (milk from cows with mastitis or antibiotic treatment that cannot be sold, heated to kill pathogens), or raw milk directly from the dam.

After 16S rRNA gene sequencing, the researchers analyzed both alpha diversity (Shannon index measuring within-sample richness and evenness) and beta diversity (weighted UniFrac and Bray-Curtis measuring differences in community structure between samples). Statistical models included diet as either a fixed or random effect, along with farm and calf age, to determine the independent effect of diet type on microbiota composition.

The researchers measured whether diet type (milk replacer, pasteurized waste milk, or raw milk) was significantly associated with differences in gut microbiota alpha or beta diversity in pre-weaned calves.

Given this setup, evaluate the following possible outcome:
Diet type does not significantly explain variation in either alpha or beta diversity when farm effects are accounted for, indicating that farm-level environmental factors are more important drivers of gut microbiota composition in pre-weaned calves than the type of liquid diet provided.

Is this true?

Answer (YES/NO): YES